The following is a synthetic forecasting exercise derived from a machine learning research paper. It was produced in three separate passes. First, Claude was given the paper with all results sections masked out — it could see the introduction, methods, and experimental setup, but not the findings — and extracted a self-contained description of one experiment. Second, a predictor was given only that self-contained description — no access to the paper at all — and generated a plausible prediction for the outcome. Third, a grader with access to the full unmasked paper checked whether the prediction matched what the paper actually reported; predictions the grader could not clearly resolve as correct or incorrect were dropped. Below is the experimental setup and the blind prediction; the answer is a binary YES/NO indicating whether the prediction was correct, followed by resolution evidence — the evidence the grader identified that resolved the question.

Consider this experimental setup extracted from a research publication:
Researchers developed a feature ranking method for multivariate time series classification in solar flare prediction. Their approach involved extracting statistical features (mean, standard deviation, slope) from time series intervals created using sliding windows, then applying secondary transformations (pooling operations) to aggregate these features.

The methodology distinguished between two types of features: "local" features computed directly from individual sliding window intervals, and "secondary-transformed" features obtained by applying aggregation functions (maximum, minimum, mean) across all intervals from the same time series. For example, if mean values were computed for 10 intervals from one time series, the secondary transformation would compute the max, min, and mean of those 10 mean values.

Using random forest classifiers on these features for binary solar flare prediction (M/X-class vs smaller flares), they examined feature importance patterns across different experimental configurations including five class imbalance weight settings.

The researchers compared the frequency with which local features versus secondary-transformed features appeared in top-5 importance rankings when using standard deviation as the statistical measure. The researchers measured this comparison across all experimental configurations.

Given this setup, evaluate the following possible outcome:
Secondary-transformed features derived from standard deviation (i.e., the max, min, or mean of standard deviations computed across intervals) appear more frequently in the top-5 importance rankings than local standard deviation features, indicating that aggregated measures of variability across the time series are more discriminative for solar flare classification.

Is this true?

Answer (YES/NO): YES